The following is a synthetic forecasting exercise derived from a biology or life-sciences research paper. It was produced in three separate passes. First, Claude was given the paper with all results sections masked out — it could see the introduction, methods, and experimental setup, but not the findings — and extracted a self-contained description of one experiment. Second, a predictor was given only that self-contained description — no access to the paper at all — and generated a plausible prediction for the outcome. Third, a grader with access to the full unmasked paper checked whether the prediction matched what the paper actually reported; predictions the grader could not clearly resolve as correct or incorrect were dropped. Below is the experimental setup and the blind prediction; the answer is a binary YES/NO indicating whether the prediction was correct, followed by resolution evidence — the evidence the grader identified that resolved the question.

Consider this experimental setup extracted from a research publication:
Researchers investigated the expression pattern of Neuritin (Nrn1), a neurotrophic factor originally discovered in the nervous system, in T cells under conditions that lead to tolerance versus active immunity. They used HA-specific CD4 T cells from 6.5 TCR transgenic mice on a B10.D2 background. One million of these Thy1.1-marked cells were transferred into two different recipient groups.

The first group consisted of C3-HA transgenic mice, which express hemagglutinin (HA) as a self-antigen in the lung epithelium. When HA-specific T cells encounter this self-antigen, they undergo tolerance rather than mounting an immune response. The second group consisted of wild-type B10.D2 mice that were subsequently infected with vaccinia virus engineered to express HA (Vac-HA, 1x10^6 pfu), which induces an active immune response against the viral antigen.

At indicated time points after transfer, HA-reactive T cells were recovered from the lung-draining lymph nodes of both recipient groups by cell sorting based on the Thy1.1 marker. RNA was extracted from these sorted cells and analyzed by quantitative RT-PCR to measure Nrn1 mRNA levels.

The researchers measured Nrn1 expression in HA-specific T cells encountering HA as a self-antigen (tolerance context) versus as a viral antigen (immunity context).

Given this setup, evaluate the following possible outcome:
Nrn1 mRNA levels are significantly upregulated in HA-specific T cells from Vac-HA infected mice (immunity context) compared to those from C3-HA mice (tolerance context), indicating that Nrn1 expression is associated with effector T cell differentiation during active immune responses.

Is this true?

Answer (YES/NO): NO